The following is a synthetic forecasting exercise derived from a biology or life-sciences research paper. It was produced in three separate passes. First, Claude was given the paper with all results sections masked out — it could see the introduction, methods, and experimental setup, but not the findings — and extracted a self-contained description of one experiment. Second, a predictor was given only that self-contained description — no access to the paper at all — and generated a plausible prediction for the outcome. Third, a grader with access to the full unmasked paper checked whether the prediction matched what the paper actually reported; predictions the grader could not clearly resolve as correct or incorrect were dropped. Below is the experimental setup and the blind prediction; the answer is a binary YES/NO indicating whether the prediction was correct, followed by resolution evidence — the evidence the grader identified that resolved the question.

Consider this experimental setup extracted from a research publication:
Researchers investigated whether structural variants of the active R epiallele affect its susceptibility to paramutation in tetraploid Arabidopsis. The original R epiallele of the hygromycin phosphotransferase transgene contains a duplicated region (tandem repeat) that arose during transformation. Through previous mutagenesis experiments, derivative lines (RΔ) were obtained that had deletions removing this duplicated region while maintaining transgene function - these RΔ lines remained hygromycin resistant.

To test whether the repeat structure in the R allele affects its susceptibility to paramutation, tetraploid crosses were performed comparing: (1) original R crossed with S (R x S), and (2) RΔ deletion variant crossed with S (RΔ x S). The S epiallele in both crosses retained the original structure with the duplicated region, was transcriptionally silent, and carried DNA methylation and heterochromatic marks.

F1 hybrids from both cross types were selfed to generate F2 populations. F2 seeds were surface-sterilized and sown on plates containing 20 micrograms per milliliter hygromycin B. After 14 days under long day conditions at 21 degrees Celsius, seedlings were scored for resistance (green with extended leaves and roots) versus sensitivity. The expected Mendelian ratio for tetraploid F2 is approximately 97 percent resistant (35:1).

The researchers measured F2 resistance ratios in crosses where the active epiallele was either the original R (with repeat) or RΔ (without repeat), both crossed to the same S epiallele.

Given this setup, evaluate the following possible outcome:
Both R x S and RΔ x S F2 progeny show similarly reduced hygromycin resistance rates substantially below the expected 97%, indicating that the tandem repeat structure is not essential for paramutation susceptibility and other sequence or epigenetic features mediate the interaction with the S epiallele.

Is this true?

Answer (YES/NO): NO